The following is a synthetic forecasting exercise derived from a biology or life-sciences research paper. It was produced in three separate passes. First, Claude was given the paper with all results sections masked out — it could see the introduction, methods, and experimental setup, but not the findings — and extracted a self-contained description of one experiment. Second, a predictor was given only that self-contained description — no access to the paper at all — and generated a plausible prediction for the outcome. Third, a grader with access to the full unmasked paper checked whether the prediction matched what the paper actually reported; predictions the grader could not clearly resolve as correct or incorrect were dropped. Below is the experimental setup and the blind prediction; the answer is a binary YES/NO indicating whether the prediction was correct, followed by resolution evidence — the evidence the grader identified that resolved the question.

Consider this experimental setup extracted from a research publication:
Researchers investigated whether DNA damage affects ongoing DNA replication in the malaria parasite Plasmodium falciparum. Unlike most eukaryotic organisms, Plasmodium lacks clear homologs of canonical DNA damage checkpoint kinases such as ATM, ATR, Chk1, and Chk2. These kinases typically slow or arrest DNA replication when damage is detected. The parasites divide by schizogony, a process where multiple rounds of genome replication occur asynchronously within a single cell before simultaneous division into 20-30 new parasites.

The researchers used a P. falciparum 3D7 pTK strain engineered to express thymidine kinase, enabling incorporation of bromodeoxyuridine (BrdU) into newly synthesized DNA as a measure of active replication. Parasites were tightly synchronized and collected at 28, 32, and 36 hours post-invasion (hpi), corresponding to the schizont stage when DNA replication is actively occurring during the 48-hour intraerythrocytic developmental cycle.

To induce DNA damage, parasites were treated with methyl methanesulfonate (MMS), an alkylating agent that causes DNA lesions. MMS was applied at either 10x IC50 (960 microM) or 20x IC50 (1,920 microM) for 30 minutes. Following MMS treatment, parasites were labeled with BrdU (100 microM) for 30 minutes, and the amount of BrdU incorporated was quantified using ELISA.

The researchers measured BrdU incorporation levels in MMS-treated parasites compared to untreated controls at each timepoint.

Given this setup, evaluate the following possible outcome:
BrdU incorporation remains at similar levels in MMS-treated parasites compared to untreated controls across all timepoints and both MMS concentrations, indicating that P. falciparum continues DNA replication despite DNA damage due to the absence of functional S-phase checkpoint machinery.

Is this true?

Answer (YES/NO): NO